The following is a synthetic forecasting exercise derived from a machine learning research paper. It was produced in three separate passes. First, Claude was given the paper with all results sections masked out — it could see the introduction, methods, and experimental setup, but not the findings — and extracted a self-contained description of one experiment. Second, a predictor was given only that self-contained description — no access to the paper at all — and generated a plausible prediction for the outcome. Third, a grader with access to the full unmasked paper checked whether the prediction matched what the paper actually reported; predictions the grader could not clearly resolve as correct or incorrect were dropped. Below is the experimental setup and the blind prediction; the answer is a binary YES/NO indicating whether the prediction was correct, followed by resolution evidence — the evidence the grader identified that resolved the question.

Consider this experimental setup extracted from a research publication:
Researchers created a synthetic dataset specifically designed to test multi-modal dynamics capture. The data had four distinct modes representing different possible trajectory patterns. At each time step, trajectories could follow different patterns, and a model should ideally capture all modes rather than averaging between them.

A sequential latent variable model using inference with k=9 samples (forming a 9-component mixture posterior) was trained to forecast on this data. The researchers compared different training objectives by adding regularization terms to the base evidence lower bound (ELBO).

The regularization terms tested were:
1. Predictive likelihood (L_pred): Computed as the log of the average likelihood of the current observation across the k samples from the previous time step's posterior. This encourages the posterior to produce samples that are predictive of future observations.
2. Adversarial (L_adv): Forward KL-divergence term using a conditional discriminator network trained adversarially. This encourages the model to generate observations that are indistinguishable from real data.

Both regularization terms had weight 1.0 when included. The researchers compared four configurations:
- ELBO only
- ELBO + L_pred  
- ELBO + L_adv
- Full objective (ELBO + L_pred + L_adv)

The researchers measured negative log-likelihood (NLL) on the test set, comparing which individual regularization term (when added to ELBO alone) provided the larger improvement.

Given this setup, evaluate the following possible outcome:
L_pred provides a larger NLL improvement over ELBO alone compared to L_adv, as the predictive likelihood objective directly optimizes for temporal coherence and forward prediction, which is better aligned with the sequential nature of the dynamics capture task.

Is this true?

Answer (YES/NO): YES